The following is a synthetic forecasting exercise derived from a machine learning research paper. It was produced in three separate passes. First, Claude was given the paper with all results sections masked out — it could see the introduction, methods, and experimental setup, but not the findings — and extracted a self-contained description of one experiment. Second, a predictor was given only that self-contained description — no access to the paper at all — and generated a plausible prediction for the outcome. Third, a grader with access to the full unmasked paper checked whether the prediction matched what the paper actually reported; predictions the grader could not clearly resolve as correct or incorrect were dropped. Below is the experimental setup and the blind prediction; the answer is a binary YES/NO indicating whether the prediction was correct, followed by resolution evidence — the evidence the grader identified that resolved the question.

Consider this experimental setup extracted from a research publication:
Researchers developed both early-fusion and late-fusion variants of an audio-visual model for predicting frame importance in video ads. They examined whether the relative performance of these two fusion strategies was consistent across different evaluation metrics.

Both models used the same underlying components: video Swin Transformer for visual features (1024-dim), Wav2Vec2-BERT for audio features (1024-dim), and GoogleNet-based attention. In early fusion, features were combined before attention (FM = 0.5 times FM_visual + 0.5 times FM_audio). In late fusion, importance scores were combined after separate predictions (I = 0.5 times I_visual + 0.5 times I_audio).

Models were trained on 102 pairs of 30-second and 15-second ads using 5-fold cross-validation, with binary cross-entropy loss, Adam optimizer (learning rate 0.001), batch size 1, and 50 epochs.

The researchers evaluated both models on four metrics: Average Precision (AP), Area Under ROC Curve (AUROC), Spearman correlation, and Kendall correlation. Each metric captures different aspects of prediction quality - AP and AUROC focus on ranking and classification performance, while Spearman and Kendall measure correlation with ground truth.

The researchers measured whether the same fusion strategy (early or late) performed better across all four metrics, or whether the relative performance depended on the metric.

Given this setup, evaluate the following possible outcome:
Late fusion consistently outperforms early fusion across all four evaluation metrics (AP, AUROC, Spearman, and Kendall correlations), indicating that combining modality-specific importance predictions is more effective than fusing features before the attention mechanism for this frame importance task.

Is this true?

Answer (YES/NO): NO